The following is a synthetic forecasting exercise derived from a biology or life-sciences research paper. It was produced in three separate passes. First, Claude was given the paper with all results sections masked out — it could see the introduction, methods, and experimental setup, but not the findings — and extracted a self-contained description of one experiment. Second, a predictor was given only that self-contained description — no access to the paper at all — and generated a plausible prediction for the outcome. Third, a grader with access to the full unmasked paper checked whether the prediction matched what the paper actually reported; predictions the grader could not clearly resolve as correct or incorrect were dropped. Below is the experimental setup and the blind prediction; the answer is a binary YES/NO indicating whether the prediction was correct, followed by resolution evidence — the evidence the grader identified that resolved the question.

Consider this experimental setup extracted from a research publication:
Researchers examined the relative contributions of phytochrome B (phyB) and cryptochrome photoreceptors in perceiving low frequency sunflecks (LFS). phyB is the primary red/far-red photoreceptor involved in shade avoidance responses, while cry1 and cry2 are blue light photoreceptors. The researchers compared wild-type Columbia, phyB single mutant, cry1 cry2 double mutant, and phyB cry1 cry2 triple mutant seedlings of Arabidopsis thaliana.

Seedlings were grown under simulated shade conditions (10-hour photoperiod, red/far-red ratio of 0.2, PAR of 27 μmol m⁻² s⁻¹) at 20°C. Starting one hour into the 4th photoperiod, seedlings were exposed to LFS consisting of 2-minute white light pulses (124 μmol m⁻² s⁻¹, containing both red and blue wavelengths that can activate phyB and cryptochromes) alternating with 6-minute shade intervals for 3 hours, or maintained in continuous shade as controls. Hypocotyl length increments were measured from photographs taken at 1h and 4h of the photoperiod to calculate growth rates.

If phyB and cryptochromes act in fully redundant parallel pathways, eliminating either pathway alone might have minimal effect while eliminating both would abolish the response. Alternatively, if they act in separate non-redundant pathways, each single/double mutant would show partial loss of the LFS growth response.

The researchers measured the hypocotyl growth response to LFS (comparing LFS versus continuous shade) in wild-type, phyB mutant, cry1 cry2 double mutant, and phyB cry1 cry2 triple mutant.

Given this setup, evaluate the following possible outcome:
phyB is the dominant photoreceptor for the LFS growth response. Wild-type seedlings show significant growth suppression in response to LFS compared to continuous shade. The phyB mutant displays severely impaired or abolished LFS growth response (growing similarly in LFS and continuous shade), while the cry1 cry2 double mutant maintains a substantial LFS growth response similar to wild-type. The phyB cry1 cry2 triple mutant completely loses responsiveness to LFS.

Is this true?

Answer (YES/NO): NO